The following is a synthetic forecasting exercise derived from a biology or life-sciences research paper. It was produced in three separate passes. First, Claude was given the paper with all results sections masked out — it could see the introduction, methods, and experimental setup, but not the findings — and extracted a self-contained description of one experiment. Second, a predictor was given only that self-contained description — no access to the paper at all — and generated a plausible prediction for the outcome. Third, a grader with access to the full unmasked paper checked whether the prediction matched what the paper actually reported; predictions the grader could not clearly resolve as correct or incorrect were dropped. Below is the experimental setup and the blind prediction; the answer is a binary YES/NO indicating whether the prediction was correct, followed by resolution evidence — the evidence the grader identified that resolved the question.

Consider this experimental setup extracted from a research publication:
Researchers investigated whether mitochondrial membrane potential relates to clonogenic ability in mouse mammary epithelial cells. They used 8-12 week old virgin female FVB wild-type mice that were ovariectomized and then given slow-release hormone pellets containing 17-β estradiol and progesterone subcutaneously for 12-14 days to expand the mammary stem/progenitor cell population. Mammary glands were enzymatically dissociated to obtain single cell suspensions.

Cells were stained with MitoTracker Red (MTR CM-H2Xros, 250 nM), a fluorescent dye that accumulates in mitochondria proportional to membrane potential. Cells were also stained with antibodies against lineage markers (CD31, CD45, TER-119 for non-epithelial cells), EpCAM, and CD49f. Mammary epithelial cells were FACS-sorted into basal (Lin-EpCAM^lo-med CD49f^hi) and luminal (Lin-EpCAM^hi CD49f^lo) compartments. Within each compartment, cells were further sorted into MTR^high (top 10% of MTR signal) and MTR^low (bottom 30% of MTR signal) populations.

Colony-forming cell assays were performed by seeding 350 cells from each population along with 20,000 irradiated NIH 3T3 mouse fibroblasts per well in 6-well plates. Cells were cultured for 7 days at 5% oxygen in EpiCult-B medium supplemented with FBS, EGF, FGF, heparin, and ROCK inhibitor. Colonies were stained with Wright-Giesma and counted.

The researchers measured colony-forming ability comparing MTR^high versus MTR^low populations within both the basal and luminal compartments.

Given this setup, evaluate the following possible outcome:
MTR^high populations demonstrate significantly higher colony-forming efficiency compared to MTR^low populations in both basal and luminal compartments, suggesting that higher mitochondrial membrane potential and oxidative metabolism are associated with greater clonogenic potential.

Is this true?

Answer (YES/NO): NO